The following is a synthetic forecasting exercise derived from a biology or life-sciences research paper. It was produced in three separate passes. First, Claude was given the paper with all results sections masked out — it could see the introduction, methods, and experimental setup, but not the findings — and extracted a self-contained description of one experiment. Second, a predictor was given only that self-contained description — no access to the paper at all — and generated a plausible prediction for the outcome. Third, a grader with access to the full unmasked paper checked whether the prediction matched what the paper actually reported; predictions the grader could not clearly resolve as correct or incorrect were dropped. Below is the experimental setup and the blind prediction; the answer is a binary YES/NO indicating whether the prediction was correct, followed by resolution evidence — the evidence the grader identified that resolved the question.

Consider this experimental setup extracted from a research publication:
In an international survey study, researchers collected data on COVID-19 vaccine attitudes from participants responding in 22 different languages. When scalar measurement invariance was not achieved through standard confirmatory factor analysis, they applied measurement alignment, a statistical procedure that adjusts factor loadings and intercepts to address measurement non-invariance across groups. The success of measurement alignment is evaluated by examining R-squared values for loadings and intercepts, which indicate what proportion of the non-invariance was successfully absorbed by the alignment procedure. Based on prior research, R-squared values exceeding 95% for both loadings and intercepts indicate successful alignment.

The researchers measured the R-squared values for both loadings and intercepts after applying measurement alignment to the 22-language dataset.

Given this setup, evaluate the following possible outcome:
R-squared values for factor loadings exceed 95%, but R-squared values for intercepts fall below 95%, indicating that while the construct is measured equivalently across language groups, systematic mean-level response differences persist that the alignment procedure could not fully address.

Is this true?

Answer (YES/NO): NO